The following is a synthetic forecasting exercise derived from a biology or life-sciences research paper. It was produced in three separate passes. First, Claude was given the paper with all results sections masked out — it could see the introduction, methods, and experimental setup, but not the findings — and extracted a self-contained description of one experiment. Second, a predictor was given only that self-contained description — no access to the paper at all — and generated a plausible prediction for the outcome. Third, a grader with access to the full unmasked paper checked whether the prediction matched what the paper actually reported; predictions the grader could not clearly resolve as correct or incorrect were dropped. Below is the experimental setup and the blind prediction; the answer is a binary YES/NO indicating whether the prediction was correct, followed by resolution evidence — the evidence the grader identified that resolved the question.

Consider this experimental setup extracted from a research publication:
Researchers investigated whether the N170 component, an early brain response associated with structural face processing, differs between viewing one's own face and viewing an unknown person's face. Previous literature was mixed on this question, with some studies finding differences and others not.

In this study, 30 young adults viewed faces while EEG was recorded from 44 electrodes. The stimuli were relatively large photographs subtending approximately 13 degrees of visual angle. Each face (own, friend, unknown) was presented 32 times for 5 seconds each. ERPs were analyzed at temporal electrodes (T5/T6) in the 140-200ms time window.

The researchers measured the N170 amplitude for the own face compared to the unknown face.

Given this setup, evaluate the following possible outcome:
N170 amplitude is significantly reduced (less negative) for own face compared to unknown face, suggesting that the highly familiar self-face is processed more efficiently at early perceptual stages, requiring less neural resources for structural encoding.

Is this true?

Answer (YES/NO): NO